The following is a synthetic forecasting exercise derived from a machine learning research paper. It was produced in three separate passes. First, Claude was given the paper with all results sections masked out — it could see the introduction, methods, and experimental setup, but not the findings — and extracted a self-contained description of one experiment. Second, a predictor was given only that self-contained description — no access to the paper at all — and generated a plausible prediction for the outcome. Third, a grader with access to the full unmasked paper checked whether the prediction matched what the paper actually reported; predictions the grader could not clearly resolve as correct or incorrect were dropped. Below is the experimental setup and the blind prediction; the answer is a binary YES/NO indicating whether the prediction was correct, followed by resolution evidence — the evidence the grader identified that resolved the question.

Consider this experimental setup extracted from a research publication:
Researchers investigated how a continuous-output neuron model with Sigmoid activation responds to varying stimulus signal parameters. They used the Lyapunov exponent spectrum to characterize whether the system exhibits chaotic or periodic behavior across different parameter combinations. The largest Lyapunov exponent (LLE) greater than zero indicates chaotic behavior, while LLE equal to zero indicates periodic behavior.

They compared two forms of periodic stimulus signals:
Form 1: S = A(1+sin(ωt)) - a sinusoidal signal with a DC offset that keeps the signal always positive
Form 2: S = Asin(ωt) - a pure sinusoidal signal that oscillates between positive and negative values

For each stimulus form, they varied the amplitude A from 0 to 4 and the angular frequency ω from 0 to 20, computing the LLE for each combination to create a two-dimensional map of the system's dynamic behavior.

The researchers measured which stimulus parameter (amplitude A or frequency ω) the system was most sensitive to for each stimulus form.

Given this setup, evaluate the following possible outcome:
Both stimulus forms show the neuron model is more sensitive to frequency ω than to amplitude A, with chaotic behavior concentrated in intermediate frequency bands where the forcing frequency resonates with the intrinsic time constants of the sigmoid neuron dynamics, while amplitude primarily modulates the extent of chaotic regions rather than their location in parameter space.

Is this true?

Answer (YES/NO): NO